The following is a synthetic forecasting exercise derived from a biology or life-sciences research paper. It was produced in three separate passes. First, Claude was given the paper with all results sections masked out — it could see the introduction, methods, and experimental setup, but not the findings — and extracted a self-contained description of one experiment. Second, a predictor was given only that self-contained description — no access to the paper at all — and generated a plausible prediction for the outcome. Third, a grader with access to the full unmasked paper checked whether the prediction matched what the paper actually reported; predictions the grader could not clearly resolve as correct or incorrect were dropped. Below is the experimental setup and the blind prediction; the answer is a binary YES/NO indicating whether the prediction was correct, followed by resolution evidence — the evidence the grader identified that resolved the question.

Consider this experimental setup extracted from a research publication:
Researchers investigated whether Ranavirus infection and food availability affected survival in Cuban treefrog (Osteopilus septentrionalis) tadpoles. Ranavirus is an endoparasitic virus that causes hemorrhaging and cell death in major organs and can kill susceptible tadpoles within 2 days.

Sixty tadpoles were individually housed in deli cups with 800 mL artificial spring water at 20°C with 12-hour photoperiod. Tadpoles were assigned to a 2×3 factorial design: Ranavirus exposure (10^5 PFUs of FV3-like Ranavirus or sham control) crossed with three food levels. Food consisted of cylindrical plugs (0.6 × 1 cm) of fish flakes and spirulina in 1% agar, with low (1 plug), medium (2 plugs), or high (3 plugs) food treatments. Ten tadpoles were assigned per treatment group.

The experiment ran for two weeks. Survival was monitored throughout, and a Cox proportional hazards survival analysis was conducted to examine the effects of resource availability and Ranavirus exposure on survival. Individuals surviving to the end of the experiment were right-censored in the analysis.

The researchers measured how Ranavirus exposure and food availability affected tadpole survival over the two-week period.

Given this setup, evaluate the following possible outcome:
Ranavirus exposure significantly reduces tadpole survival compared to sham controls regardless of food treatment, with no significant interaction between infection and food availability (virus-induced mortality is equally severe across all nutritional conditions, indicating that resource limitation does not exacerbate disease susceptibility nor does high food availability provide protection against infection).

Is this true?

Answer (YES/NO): NO